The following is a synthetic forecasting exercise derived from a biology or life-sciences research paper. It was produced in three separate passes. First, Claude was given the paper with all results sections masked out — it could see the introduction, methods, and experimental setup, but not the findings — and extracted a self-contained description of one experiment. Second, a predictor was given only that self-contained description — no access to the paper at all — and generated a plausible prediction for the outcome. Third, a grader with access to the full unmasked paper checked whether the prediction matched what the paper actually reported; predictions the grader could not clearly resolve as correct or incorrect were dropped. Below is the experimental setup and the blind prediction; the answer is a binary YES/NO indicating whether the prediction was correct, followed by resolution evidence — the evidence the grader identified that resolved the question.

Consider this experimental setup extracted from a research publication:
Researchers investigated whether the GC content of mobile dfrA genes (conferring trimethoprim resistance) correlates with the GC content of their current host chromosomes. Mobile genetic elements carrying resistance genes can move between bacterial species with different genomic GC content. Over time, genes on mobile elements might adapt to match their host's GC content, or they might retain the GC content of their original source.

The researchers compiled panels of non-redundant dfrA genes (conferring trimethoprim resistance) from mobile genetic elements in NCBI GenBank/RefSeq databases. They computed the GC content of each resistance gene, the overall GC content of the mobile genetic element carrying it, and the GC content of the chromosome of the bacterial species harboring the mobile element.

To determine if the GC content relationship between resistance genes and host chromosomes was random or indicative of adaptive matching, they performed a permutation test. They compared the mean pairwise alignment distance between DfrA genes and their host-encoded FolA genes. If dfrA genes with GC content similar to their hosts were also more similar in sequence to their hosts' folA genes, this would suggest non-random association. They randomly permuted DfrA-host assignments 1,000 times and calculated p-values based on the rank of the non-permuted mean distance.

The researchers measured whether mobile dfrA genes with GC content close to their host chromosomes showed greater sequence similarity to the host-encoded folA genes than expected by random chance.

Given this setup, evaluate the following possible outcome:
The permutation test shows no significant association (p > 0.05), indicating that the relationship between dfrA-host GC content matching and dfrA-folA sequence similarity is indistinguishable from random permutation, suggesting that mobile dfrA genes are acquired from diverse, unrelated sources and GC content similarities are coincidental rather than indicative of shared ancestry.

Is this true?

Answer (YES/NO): NO